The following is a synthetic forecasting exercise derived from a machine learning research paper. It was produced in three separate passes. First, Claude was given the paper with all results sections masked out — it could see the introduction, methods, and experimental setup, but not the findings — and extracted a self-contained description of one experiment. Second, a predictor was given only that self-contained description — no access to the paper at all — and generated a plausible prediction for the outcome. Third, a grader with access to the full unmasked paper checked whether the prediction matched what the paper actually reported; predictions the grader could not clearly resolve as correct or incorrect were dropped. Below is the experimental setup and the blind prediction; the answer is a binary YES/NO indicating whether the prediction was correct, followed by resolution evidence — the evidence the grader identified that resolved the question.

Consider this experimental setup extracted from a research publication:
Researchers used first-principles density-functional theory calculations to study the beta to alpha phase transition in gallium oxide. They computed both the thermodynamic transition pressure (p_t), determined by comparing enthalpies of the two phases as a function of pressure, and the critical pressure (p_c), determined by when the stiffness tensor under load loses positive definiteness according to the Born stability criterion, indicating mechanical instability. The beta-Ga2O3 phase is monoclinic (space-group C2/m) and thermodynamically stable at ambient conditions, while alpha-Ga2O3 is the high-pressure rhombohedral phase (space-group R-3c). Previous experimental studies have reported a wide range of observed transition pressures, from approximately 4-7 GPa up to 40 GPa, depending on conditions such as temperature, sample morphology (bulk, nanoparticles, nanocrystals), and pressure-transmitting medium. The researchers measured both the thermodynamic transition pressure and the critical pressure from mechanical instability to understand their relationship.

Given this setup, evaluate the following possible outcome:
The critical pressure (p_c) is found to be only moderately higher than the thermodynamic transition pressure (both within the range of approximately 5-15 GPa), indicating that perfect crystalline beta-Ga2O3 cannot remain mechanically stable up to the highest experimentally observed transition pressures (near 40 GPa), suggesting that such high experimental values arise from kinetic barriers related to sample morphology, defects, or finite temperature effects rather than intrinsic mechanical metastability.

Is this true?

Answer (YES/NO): NO